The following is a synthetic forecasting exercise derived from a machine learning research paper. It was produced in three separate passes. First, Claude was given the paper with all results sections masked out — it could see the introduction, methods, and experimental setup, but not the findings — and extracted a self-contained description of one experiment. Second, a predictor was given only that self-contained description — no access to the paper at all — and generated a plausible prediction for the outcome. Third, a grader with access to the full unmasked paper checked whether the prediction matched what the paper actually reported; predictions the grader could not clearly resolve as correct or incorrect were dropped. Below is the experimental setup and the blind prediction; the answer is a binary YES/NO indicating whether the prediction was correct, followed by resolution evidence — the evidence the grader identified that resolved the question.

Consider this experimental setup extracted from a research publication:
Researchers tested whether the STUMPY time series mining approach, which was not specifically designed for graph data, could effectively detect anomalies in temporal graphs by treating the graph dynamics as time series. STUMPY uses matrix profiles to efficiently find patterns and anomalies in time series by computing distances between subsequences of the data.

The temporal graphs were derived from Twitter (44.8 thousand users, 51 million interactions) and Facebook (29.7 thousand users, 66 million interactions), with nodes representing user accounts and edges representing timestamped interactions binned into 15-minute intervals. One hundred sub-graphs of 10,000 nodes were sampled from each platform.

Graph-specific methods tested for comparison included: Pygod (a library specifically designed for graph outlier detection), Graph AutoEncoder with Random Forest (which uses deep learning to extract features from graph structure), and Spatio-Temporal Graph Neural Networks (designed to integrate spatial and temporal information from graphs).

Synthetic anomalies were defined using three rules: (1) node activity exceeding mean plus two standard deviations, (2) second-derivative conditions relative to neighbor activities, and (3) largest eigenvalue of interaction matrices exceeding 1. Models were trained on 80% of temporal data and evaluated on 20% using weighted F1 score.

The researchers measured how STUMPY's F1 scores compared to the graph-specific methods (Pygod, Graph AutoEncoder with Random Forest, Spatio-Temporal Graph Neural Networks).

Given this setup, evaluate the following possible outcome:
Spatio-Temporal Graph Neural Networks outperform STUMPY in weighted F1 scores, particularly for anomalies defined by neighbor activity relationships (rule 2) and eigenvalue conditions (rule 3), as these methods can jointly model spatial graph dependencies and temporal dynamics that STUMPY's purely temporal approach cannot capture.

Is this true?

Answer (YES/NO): NO